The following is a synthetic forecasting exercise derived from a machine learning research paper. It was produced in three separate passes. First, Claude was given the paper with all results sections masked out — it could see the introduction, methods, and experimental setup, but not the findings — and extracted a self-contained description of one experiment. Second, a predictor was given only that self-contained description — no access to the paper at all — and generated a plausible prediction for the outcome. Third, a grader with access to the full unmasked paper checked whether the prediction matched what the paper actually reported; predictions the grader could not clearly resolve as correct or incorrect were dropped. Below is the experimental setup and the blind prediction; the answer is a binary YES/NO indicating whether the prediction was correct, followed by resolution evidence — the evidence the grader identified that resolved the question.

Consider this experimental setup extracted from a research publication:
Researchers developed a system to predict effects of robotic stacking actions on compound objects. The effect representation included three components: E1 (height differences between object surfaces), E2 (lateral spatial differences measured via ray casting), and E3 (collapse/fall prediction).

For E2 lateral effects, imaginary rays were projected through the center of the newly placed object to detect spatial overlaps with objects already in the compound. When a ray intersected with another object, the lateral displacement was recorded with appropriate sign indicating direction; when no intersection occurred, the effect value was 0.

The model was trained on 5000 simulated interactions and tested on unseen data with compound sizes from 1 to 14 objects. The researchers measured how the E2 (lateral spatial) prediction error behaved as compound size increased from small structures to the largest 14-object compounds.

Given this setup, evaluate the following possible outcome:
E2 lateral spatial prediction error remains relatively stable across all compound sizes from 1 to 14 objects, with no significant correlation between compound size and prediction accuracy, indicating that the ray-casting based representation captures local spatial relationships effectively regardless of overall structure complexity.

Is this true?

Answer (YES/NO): YES